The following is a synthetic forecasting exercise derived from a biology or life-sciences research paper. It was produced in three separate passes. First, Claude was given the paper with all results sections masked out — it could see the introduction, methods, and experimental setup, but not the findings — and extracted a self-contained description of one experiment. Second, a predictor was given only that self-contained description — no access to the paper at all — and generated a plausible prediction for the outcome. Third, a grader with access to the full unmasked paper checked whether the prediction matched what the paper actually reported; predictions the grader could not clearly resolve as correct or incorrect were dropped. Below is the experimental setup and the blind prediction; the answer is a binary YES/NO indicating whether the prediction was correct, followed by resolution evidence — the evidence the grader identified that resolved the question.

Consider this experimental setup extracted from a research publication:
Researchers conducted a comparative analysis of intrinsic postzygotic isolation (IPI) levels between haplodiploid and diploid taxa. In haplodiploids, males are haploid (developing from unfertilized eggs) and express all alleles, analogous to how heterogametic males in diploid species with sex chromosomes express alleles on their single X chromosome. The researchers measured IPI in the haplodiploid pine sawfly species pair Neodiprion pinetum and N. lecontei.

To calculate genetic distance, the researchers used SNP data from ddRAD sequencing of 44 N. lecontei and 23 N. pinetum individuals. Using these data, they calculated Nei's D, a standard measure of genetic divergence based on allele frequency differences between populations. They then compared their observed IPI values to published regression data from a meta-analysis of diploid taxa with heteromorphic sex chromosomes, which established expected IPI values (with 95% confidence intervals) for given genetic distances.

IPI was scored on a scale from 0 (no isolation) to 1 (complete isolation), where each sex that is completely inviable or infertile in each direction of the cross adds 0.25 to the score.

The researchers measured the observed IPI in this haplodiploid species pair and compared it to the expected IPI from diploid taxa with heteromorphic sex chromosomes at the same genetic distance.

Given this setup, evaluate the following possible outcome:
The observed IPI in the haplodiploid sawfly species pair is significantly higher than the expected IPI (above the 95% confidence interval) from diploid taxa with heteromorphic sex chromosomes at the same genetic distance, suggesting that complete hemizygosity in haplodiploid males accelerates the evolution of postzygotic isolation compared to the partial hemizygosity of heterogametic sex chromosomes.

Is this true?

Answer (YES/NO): NO